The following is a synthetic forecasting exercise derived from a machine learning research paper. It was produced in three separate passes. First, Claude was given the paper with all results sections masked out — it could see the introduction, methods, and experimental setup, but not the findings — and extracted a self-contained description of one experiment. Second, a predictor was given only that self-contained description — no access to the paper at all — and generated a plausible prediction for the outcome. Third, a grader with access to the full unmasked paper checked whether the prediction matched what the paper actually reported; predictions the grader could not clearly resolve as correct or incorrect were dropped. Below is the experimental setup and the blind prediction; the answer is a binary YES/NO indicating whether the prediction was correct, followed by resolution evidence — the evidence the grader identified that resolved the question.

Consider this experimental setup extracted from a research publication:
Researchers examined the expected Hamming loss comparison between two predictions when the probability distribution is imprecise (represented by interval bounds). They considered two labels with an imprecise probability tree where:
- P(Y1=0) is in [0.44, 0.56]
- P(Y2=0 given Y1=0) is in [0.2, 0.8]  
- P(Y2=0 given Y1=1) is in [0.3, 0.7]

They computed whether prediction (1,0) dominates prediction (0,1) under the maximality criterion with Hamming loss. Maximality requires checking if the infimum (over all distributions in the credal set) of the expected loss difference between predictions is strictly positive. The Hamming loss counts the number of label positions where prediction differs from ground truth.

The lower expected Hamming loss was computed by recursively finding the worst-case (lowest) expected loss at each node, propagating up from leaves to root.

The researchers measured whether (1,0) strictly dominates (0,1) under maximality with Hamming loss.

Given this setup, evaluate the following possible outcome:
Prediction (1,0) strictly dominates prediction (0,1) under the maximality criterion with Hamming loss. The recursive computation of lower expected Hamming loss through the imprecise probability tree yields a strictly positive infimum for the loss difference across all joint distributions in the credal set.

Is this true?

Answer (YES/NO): YES